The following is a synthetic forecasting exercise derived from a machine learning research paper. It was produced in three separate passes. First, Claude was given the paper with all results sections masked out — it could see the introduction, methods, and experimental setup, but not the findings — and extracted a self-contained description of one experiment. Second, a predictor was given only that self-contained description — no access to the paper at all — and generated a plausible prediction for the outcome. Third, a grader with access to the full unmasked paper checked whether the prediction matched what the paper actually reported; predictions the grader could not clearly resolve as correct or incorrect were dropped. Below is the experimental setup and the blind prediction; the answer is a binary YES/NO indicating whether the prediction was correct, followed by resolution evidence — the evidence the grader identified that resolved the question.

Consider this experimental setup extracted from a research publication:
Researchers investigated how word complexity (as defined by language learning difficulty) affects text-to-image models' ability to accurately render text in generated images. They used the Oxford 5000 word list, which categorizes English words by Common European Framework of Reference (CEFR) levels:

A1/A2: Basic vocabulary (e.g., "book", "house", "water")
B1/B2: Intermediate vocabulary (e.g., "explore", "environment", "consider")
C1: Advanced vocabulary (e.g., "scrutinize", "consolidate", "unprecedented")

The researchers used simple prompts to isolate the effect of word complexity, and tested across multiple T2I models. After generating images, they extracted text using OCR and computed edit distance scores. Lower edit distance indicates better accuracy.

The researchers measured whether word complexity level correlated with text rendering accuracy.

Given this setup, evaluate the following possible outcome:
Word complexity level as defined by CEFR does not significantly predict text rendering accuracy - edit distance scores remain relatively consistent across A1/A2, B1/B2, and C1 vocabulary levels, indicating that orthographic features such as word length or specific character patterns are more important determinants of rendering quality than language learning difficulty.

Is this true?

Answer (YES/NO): YES